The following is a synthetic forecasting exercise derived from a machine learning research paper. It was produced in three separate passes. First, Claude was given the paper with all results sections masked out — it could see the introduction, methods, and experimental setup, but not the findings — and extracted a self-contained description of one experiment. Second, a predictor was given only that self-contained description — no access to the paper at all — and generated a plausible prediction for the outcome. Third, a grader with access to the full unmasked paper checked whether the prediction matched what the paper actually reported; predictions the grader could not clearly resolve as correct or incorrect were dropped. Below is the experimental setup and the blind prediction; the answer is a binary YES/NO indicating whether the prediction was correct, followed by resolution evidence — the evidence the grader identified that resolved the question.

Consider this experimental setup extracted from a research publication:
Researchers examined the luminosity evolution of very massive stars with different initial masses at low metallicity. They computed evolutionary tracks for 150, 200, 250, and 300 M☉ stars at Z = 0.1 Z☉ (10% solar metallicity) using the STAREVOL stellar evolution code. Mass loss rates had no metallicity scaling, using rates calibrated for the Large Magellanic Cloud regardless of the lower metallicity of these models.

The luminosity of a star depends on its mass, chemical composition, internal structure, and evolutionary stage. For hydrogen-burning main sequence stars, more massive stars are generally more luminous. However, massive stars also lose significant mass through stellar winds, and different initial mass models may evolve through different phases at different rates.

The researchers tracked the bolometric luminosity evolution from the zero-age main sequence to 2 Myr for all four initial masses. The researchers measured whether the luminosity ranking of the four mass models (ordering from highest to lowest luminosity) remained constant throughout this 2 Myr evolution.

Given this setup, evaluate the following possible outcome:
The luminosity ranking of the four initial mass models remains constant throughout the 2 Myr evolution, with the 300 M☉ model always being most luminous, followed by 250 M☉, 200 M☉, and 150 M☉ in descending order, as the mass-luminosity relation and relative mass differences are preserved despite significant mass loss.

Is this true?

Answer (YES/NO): YES